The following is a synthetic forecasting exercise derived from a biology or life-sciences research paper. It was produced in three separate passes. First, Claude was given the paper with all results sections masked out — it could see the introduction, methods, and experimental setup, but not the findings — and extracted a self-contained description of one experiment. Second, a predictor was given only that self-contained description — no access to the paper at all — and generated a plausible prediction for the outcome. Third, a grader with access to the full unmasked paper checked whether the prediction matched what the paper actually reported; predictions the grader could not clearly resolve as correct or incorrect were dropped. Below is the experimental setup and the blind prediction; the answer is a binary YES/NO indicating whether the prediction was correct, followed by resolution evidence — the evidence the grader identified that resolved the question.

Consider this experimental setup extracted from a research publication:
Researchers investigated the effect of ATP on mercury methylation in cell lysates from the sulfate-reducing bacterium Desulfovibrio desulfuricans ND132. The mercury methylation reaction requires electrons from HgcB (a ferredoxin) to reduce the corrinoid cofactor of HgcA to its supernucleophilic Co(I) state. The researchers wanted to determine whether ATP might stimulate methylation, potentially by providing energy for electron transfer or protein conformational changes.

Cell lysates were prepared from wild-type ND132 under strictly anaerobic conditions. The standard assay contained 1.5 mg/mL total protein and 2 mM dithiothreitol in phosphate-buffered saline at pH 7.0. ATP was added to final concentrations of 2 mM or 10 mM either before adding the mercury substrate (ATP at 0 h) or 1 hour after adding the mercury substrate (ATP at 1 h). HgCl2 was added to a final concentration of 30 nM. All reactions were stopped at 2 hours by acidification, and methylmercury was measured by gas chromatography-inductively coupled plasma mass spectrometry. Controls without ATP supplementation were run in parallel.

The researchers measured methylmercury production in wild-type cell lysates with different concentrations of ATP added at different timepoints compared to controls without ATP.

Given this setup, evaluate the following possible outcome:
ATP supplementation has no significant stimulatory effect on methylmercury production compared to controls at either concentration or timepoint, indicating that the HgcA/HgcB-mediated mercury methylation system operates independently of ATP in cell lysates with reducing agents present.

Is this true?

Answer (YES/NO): NO